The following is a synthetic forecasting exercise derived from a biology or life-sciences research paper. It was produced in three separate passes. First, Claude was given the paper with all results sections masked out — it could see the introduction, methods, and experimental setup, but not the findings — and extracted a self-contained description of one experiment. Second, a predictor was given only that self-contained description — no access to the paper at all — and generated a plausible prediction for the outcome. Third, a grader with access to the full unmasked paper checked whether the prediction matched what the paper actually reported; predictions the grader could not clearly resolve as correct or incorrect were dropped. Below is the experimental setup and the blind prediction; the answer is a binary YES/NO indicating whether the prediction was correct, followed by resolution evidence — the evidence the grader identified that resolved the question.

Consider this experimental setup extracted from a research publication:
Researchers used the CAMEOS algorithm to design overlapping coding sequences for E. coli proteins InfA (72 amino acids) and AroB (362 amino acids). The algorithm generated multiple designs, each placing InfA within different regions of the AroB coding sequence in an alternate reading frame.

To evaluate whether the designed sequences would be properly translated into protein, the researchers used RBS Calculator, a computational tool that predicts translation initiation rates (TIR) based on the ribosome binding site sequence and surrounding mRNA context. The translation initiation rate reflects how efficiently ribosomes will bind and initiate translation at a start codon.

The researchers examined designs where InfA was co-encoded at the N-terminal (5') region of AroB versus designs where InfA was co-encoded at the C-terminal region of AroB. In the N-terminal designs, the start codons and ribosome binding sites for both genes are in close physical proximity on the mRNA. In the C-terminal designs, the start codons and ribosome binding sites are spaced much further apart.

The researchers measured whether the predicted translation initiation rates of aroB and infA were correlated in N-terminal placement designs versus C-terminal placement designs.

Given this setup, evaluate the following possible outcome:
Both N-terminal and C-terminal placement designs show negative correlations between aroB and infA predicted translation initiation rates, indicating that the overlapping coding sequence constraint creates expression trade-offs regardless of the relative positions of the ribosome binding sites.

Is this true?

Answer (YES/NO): NO